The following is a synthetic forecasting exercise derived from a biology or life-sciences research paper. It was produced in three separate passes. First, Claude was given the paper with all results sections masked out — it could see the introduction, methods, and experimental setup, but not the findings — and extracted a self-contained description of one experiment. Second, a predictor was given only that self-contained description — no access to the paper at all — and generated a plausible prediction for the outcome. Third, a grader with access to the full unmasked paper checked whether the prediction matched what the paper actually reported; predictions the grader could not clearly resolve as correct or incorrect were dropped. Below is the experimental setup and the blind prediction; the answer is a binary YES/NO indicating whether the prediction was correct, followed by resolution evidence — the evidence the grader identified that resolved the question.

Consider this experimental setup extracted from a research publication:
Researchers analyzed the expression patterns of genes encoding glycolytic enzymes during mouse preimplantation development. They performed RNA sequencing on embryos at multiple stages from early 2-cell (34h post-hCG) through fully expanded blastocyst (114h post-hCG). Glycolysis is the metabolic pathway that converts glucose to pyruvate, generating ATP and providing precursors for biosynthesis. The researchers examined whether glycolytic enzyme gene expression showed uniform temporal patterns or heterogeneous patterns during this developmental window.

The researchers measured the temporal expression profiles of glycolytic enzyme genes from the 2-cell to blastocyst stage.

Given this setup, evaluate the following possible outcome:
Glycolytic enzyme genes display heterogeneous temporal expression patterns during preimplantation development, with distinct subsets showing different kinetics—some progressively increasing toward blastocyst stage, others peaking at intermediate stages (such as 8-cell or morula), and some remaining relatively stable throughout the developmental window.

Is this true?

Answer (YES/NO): NO